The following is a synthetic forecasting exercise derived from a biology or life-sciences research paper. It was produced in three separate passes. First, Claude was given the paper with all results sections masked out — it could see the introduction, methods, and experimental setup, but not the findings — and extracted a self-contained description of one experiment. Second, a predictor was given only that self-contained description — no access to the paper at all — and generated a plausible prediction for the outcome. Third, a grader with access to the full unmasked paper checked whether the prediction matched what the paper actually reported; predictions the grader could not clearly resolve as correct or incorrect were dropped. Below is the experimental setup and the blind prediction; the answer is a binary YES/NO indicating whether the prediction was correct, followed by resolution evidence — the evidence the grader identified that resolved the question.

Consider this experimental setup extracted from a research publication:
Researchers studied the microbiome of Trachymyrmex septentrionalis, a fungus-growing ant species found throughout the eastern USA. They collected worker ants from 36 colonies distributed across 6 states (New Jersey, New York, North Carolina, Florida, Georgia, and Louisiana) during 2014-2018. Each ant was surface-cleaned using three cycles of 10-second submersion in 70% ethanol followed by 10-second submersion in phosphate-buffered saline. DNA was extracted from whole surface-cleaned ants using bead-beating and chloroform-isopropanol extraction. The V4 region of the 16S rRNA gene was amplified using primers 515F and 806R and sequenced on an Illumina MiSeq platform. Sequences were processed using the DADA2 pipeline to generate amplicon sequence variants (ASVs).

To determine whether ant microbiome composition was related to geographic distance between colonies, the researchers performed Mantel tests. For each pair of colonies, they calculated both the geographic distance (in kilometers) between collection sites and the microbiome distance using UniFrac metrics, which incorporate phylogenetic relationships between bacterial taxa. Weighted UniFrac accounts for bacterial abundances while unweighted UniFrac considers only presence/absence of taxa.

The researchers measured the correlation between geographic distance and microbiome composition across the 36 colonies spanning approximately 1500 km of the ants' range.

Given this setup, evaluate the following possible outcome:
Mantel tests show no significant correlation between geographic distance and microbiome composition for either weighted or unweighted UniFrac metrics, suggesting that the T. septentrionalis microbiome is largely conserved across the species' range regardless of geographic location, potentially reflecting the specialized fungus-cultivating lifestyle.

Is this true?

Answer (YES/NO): NO